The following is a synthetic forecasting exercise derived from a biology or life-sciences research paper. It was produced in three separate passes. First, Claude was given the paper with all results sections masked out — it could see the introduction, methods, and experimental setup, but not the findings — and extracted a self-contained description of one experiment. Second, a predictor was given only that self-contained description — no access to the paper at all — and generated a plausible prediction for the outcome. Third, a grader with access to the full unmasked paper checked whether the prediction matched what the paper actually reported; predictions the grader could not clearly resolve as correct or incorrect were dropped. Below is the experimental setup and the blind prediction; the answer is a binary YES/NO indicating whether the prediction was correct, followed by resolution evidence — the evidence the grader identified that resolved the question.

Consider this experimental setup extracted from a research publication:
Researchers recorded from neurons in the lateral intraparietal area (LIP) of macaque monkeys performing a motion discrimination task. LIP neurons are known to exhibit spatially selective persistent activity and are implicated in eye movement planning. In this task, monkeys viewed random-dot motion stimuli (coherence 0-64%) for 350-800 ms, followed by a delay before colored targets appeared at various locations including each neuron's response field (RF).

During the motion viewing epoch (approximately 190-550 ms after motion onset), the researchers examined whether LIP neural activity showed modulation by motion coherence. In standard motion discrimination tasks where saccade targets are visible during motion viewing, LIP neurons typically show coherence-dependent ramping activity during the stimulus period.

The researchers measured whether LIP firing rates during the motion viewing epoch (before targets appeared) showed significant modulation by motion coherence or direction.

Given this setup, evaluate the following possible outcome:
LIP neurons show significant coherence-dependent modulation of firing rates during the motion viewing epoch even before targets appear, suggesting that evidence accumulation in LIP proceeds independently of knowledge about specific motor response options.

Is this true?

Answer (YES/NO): NO